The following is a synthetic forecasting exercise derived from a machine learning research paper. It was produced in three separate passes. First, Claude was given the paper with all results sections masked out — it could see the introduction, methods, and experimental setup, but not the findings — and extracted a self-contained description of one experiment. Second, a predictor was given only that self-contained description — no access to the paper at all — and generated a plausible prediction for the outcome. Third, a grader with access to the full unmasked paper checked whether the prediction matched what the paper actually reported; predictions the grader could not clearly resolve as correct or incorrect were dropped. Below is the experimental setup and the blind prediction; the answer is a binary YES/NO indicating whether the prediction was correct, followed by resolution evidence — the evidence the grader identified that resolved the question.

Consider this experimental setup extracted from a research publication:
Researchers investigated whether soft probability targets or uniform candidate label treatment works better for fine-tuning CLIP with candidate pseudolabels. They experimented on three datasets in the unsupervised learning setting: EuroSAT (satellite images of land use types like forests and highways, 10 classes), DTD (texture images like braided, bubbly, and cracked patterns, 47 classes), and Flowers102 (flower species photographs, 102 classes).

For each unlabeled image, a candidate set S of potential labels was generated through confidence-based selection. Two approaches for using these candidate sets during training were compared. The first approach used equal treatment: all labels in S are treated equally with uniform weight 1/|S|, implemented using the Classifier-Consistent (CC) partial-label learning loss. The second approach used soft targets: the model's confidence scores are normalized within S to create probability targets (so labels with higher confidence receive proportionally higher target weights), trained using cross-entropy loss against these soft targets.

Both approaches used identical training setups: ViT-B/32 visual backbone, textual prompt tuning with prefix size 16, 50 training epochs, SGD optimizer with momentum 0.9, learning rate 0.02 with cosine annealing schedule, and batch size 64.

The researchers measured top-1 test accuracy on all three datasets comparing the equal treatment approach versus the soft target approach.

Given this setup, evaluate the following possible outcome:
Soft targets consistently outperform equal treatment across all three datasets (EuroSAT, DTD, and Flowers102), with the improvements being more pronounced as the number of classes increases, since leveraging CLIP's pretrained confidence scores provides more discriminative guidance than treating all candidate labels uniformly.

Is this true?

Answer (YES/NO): NO